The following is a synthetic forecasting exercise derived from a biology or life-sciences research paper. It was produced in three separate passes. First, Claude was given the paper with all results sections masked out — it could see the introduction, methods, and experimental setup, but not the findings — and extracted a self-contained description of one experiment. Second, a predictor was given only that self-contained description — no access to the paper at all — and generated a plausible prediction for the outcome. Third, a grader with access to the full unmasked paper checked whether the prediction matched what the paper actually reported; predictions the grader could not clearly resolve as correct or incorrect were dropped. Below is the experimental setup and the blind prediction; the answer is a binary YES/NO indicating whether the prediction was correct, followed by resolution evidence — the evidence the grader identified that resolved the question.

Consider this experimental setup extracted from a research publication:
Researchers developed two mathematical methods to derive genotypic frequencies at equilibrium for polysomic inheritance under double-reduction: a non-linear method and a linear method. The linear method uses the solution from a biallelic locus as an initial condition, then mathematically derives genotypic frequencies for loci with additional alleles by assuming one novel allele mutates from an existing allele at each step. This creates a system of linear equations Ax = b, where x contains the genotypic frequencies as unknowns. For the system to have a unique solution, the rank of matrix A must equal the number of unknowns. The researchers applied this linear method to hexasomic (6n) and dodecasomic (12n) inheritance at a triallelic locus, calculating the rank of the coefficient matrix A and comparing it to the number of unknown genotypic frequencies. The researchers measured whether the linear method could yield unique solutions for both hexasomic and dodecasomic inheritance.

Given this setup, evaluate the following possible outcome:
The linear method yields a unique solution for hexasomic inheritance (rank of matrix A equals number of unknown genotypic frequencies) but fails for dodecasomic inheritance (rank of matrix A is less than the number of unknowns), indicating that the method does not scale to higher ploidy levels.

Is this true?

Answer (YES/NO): YES